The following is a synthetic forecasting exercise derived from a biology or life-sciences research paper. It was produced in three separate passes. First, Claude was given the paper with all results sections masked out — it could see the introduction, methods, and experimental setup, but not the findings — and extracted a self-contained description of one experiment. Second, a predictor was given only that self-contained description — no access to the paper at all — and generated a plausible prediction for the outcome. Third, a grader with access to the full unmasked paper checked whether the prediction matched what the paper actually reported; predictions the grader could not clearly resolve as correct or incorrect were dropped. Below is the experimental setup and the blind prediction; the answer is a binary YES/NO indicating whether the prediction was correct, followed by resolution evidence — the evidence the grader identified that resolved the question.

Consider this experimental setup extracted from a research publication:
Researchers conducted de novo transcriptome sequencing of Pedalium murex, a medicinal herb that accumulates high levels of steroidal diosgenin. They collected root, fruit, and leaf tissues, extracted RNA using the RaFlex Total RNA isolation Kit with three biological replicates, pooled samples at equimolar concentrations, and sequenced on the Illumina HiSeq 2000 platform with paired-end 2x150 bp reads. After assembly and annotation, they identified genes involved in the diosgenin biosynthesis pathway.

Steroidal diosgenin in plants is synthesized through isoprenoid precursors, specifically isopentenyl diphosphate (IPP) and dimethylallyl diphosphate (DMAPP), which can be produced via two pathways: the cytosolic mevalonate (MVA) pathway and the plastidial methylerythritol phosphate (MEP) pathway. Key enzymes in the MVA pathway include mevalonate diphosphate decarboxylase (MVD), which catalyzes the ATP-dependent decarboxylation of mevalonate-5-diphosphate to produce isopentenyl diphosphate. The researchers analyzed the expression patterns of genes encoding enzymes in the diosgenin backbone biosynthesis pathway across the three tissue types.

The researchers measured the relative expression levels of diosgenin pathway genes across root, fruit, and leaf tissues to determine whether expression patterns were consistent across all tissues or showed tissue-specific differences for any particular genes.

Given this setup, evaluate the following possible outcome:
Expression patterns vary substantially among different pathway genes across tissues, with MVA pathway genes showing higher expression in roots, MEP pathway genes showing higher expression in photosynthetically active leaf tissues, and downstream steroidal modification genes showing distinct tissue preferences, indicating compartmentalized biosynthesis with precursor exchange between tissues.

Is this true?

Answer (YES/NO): NO